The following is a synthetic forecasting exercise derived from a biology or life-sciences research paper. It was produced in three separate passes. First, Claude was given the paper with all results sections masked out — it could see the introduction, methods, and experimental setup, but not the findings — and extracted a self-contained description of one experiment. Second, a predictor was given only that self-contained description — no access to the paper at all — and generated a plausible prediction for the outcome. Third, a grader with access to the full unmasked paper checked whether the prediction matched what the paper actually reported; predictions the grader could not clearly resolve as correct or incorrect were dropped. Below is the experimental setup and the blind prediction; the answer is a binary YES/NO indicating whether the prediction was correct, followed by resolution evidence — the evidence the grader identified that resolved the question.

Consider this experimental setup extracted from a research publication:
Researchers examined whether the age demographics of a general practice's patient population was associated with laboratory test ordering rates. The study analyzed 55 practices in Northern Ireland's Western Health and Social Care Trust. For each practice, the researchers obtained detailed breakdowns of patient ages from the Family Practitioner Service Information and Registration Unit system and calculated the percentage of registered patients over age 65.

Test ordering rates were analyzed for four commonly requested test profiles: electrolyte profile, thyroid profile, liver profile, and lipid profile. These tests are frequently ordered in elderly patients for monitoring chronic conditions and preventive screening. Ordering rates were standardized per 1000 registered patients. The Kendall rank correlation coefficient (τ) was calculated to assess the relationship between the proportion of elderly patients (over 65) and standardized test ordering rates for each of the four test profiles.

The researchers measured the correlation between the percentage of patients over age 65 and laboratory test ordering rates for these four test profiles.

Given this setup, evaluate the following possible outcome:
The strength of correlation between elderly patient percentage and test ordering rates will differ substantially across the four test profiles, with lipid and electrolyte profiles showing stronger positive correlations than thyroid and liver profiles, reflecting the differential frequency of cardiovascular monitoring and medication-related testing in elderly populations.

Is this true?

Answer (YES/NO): NO